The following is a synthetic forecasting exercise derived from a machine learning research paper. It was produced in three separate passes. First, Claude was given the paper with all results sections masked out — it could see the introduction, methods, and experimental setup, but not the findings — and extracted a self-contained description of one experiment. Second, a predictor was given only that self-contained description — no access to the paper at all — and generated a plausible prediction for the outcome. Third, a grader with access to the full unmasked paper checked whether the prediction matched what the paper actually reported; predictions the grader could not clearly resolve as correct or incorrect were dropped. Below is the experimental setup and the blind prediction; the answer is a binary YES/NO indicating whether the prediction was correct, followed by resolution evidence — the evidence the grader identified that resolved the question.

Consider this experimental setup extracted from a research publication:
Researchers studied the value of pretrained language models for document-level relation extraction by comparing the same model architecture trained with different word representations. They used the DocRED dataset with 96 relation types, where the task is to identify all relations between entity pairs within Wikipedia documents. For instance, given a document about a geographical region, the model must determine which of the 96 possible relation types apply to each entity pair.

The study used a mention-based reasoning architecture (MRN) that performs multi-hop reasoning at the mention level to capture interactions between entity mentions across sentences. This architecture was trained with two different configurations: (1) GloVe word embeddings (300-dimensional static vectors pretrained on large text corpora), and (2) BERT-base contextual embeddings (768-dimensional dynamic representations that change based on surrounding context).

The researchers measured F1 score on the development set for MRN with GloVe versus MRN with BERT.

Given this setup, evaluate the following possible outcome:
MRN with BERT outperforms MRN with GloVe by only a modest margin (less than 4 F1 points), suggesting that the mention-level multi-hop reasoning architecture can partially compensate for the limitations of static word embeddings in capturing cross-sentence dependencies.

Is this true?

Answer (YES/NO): YES